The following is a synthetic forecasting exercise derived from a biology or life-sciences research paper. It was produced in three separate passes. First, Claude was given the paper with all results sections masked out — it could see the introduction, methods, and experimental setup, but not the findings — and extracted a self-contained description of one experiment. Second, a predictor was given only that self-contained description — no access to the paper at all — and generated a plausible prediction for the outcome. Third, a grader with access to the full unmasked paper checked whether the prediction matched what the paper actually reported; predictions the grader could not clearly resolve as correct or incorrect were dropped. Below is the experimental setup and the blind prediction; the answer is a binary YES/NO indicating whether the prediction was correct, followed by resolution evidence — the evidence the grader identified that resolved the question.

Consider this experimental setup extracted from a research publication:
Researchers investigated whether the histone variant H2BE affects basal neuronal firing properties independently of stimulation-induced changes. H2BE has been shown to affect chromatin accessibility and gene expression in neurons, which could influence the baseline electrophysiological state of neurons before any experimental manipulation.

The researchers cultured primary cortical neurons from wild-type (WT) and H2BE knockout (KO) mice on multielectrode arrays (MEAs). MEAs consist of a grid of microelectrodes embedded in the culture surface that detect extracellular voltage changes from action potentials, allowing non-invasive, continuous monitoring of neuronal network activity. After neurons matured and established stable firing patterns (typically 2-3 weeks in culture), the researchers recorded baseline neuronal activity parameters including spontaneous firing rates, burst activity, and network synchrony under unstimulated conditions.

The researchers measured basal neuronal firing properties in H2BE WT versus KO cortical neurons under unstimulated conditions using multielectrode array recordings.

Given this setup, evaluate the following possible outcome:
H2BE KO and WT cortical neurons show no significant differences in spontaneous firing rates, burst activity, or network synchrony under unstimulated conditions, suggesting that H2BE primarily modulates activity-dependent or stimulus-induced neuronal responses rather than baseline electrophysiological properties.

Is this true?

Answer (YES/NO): NO